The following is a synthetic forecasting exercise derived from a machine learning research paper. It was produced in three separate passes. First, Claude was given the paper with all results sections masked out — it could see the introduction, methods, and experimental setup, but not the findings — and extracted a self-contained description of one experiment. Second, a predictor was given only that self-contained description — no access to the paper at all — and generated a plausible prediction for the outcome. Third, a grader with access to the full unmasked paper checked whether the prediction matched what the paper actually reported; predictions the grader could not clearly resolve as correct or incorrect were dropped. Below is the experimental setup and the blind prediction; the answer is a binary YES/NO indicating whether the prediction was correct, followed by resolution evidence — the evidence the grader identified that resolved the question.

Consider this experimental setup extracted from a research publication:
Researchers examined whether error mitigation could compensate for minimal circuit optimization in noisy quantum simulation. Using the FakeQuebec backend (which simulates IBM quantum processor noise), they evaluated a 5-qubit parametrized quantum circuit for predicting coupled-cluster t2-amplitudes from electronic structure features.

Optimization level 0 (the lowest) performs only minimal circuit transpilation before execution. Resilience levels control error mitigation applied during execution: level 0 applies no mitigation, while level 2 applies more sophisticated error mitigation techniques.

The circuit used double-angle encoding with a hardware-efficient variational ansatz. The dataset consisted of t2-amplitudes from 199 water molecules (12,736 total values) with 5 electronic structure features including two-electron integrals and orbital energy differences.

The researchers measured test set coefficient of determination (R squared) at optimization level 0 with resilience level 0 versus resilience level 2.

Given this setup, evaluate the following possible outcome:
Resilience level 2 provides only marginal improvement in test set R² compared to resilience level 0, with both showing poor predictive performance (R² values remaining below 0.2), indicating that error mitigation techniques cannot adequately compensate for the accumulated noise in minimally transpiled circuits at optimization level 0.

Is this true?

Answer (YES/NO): NO